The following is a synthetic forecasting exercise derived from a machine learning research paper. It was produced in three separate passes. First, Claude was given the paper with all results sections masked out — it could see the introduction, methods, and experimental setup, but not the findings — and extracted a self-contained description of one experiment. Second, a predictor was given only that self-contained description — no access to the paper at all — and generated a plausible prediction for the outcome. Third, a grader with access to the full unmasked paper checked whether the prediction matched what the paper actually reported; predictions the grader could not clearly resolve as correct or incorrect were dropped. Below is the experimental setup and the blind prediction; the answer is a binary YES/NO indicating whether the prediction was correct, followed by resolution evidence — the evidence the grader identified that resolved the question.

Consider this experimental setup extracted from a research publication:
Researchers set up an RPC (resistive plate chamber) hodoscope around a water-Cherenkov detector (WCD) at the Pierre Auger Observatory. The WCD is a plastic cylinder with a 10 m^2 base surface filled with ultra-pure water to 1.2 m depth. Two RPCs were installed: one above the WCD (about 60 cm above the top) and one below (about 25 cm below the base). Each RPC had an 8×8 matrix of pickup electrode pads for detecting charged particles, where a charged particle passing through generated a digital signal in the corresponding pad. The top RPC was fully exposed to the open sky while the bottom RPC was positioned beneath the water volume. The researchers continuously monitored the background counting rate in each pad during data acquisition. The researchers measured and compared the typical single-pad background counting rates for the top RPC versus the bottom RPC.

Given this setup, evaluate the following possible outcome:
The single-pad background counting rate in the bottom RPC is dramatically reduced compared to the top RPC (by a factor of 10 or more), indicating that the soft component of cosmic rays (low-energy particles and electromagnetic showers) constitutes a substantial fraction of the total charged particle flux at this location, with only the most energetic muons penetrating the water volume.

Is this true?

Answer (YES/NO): YES